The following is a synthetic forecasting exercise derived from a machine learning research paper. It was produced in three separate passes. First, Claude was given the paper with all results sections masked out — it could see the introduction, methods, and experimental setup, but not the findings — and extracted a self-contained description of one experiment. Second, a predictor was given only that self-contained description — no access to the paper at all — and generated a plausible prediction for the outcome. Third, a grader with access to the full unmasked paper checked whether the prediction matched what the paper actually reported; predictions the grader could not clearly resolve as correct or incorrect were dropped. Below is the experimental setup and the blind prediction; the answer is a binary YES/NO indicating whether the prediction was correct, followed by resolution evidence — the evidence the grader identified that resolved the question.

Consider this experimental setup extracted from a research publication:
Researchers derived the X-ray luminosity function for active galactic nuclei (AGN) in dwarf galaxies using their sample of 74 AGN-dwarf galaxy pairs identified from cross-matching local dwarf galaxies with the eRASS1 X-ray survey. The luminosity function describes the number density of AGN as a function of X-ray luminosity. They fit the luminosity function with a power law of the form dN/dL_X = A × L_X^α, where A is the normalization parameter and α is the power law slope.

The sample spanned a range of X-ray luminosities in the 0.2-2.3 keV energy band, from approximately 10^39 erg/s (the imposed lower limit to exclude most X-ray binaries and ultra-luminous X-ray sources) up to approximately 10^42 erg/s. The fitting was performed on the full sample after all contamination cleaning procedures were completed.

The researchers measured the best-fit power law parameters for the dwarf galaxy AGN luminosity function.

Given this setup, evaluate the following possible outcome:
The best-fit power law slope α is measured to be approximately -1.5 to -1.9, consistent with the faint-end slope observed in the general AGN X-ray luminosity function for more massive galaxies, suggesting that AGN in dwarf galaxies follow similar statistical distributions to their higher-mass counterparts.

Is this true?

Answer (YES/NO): YES